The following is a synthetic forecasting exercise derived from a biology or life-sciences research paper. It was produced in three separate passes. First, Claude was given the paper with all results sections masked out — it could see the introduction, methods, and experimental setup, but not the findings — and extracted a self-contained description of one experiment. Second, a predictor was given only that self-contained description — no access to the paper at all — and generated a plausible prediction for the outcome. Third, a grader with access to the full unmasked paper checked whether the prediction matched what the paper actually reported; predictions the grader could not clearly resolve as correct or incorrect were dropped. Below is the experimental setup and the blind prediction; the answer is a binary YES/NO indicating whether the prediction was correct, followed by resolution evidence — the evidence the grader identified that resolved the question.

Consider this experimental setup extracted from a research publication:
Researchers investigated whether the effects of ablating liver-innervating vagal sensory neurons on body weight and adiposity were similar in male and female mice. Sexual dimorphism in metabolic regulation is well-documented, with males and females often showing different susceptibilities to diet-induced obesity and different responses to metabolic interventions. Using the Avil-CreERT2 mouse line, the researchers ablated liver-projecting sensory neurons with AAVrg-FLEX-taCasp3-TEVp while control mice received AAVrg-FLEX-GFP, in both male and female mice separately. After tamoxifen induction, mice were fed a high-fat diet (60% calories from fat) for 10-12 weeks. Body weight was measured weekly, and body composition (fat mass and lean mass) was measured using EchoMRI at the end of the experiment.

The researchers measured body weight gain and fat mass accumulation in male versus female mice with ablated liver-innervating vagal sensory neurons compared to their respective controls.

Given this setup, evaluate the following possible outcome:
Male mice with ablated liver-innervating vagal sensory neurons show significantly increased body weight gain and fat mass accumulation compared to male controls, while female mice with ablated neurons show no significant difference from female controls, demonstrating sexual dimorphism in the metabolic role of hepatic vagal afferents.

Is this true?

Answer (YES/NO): NO